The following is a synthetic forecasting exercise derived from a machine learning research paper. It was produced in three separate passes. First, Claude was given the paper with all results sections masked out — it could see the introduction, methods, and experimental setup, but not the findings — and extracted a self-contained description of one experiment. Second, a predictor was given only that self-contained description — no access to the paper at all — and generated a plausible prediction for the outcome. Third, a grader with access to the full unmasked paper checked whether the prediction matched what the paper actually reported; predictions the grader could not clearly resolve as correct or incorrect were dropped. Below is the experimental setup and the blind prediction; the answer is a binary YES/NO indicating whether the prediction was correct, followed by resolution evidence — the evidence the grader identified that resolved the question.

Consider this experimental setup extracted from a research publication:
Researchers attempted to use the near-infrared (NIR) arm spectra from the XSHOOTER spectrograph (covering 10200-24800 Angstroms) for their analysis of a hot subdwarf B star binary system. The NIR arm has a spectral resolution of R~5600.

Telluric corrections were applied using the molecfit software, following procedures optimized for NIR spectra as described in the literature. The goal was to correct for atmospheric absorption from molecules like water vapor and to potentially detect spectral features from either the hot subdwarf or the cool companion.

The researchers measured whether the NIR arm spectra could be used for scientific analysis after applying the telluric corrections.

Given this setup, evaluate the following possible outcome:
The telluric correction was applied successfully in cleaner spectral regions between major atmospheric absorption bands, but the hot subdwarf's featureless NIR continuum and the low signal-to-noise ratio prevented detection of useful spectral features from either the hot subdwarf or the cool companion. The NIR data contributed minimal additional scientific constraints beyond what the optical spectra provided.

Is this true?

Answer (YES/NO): YES